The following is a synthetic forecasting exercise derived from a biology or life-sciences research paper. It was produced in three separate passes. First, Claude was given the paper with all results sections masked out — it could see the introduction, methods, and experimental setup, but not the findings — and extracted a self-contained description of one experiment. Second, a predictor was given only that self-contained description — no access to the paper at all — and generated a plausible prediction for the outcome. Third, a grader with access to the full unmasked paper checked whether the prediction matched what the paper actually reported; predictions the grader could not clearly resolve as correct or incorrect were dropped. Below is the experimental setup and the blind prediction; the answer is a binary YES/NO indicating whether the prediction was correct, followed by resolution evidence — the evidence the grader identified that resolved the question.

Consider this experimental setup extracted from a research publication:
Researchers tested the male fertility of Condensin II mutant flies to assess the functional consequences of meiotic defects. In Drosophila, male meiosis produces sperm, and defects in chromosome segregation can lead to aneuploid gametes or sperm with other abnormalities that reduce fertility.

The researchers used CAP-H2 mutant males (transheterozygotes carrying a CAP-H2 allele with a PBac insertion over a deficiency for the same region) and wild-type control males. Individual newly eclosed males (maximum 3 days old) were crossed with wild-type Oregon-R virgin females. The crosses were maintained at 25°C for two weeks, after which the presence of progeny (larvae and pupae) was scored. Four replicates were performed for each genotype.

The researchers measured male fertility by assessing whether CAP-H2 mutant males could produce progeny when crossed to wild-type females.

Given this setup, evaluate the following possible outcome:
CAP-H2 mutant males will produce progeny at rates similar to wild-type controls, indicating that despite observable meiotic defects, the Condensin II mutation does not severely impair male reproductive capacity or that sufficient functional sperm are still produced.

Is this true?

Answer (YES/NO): NO